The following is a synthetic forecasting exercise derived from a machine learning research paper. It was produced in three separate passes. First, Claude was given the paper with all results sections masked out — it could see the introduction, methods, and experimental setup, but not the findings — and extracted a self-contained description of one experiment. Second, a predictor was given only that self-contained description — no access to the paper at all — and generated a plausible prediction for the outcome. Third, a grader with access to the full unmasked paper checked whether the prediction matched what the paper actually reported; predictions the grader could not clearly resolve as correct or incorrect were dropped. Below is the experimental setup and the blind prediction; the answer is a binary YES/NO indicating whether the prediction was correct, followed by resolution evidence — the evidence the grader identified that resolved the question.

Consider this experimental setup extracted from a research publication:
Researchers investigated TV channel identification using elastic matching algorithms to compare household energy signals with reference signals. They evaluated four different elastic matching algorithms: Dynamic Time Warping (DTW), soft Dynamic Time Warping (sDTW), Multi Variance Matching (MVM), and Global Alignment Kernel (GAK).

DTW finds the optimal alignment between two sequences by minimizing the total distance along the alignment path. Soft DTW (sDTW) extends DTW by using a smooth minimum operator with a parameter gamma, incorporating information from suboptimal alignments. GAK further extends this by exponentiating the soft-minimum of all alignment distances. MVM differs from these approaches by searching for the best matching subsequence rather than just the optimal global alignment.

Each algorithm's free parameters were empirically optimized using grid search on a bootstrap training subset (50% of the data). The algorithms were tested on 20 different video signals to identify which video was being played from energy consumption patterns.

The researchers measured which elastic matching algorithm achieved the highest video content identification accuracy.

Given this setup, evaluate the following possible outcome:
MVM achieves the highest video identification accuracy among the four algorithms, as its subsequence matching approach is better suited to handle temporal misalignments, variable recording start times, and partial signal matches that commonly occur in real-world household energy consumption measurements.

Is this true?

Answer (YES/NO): YES